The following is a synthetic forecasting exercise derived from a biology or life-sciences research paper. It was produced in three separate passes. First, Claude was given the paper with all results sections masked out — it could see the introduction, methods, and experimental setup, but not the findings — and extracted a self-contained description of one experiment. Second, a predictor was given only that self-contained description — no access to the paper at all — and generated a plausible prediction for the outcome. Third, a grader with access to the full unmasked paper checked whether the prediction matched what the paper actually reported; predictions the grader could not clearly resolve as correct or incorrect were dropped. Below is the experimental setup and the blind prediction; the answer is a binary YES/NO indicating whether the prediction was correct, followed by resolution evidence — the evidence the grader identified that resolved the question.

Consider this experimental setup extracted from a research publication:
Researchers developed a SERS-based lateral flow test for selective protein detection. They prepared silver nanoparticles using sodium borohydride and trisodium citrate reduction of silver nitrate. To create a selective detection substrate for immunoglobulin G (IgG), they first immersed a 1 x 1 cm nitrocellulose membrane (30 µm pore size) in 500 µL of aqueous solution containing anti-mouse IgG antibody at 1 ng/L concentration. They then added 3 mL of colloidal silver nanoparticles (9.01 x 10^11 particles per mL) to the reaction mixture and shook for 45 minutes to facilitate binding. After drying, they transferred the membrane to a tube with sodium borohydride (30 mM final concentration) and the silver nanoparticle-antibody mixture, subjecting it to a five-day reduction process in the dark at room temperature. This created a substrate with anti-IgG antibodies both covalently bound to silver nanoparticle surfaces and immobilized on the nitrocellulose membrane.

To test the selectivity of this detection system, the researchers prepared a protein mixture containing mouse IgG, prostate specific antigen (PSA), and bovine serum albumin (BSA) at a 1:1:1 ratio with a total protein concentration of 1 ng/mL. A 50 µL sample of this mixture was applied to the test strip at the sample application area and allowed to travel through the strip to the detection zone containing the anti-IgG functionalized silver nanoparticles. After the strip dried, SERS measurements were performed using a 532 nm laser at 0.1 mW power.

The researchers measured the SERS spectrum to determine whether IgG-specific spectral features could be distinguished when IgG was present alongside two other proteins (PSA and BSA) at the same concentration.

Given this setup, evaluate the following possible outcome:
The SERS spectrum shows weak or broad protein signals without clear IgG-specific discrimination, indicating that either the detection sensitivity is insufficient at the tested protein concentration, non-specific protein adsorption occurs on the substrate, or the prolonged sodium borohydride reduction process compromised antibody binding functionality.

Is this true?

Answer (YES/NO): NO